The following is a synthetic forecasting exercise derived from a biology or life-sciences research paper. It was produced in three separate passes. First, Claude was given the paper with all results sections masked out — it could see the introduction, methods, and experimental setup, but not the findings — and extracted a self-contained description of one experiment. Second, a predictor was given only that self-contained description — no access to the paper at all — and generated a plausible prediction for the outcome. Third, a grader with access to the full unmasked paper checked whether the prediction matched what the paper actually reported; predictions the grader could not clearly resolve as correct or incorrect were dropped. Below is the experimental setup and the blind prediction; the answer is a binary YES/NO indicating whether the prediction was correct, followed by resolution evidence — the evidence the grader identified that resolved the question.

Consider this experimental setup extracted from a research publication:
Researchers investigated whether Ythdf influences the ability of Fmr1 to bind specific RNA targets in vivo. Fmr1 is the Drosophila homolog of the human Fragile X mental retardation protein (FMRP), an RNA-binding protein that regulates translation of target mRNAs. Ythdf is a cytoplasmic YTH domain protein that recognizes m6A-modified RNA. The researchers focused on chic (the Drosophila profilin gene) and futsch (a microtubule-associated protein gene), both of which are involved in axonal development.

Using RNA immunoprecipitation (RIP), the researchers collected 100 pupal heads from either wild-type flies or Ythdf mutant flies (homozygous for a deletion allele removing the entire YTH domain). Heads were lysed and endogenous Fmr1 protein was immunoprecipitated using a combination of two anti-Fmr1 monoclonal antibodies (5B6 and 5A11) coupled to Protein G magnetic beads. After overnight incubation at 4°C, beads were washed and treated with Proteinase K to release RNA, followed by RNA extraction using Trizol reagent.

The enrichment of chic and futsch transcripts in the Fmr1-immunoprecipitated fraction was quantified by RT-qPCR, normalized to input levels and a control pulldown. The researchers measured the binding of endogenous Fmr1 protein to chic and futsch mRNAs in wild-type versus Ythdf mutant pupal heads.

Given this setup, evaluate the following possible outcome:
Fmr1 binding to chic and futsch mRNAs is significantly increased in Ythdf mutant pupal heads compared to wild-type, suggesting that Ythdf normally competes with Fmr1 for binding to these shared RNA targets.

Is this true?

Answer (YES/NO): NO